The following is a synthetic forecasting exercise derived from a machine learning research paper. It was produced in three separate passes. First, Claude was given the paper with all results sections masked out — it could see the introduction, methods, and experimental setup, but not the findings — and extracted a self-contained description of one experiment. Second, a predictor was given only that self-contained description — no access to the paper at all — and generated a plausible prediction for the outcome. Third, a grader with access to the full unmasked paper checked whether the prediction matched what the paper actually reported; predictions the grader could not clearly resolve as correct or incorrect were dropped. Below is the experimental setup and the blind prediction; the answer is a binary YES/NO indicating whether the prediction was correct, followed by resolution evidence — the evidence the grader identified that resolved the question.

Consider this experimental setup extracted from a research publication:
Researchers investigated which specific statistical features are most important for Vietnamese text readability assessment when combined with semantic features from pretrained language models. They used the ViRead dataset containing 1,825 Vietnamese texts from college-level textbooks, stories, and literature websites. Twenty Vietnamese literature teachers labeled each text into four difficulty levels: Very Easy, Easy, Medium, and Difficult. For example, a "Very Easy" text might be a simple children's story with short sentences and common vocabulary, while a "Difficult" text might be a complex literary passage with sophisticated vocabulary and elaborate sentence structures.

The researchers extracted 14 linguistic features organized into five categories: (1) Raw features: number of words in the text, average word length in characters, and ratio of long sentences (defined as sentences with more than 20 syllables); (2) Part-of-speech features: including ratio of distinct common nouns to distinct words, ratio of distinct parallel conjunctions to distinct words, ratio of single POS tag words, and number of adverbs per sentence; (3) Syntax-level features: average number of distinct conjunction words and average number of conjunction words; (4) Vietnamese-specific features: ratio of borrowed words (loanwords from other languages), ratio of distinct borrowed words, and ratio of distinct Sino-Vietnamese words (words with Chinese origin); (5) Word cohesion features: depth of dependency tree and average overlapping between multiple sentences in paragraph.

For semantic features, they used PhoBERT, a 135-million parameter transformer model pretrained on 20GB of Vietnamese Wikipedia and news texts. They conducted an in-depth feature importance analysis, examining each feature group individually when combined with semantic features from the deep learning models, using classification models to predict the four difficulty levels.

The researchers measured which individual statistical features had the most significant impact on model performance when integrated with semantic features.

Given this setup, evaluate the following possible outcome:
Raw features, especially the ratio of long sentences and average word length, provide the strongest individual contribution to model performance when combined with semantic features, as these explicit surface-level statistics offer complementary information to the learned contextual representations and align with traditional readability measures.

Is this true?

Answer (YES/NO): NO